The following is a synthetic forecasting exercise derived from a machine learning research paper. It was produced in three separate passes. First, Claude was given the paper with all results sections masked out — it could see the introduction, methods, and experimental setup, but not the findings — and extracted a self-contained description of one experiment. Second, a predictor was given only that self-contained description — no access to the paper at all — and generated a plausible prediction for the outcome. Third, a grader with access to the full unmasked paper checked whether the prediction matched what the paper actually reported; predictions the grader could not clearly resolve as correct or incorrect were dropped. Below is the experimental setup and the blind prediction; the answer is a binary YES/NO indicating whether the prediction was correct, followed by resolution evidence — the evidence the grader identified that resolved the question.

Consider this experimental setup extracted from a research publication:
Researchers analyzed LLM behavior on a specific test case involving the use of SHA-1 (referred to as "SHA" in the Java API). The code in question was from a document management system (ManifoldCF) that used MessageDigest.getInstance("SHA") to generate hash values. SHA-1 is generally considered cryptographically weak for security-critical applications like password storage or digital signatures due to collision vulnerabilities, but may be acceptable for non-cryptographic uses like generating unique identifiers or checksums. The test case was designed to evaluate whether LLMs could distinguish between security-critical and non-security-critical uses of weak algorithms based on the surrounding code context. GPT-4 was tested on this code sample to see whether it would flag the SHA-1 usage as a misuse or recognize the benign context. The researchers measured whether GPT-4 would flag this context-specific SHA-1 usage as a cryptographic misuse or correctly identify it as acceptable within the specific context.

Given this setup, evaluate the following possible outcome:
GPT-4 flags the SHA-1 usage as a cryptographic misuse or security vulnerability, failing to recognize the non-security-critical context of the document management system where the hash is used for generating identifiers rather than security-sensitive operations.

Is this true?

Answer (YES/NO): NO